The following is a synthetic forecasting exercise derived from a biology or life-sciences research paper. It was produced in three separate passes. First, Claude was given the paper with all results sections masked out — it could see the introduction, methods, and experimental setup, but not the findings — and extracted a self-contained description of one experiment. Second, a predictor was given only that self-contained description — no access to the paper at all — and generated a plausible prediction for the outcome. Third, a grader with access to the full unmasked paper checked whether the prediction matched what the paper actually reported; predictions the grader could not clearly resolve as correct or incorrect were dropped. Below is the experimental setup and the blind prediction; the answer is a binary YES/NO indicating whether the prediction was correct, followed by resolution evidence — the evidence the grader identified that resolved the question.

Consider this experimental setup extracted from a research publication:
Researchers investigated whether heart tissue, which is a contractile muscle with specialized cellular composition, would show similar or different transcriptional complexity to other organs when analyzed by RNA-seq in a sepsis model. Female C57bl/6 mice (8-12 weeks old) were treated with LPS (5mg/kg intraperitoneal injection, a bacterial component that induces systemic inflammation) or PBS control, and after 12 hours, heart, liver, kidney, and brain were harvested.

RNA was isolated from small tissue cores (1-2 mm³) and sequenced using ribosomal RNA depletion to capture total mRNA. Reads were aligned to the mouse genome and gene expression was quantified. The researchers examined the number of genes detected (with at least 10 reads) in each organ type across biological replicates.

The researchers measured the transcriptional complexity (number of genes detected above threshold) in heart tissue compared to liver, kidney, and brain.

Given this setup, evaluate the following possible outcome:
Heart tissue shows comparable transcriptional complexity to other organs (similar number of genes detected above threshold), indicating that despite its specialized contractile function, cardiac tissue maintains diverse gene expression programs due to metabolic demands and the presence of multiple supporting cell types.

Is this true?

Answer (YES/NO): YES